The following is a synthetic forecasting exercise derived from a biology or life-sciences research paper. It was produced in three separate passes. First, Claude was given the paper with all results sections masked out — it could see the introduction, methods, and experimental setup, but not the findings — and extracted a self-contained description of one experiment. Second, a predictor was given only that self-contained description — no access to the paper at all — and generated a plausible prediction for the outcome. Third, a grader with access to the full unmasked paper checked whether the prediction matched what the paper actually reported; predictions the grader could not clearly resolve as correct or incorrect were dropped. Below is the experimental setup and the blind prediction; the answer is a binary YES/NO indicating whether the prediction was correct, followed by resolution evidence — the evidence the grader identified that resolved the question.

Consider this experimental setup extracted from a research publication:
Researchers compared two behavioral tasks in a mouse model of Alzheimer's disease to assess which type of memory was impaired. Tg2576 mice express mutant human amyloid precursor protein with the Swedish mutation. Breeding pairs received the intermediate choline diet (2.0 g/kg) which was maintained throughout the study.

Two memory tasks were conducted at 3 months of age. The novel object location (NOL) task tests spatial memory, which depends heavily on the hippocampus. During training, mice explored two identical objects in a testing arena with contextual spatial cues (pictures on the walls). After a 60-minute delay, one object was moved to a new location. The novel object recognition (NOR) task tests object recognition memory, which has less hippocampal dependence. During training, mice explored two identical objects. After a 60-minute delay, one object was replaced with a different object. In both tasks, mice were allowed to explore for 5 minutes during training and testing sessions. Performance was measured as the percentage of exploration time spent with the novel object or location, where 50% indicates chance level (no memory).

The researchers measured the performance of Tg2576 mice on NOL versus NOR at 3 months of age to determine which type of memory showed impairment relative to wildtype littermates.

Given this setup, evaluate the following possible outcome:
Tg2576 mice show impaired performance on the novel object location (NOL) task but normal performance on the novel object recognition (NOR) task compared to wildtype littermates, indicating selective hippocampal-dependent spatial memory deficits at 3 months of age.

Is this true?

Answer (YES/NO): YES